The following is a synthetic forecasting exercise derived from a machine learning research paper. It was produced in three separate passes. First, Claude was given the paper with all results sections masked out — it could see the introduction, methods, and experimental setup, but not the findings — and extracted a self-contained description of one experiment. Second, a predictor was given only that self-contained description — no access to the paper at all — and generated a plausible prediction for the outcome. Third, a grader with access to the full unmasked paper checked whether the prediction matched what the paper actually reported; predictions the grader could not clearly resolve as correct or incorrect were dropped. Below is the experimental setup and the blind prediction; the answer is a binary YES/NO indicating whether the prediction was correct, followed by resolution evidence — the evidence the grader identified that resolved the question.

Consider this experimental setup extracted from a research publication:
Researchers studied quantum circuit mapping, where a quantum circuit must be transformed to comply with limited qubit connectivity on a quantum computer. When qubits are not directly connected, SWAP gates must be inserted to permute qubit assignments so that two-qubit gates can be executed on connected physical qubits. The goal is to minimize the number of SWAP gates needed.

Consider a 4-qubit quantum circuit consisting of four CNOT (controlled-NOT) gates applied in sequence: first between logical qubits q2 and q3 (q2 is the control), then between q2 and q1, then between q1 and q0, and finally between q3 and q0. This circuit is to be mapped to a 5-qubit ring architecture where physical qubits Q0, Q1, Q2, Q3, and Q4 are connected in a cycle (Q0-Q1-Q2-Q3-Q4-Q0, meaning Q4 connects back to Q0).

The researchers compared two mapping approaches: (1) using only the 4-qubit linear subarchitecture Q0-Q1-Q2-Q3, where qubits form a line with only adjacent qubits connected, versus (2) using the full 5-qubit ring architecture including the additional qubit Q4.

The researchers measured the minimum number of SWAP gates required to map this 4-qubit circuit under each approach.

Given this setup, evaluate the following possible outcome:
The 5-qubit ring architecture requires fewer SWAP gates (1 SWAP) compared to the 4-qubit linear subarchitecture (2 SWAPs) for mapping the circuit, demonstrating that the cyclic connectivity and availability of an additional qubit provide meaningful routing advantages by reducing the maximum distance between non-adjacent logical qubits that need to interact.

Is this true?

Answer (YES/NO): YES